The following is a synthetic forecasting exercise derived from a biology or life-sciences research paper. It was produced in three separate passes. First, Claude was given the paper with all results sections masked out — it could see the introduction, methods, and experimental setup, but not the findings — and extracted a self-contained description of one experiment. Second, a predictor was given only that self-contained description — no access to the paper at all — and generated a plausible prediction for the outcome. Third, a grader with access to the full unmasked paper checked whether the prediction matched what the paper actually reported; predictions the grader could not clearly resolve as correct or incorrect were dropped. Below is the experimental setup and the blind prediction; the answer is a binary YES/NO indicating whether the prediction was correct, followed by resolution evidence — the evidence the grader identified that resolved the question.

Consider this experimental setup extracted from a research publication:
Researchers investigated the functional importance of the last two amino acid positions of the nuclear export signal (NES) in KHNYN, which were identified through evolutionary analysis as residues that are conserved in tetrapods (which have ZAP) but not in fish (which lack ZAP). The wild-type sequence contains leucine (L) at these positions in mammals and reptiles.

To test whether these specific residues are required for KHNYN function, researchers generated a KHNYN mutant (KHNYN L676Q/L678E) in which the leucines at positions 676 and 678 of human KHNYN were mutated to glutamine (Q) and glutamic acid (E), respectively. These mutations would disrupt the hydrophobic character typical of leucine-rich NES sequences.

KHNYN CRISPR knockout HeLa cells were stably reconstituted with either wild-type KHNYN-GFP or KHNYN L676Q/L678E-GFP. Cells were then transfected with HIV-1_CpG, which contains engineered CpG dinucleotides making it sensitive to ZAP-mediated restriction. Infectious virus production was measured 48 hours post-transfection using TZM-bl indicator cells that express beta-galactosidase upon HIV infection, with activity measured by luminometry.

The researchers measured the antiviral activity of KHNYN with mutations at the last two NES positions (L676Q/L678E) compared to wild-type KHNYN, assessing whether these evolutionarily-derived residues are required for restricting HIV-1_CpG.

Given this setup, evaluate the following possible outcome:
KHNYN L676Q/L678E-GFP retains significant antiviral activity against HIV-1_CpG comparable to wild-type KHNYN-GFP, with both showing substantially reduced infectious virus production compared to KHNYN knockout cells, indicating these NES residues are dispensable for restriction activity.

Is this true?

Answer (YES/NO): NO